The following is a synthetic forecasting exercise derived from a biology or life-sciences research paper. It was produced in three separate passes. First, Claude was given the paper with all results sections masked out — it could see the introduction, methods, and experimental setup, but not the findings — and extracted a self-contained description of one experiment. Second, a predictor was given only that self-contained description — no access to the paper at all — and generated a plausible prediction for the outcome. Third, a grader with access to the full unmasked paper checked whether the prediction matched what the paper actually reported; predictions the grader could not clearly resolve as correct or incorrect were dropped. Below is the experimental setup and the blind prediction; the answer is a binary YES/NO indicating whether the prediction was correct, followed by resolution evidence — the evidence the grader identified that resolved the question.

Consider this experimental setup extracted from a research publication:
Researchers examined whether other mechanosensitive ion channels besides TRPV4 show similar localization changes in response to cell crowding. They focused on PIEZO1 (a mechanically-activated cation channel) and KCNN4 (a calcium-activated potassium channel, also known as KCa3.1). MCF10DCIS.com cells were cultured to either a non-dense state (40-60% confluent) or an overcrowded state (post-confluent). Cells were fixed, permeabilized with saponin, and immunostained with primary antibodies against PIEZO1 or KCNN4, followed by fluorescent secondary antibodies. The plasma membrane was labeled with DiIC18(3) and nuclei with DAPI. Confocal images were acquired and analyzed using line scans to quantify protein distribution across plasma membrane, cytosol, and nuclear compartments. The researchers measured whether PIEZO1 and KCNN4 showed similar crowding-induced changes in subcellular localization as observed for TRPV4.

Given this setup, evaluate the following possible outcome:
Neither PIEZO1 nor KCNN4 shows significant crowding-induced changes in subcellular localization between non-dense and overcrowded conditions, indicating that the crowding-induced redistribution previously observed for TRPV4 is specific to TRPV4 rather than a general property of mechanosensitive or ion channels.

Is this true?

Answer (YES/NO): NO